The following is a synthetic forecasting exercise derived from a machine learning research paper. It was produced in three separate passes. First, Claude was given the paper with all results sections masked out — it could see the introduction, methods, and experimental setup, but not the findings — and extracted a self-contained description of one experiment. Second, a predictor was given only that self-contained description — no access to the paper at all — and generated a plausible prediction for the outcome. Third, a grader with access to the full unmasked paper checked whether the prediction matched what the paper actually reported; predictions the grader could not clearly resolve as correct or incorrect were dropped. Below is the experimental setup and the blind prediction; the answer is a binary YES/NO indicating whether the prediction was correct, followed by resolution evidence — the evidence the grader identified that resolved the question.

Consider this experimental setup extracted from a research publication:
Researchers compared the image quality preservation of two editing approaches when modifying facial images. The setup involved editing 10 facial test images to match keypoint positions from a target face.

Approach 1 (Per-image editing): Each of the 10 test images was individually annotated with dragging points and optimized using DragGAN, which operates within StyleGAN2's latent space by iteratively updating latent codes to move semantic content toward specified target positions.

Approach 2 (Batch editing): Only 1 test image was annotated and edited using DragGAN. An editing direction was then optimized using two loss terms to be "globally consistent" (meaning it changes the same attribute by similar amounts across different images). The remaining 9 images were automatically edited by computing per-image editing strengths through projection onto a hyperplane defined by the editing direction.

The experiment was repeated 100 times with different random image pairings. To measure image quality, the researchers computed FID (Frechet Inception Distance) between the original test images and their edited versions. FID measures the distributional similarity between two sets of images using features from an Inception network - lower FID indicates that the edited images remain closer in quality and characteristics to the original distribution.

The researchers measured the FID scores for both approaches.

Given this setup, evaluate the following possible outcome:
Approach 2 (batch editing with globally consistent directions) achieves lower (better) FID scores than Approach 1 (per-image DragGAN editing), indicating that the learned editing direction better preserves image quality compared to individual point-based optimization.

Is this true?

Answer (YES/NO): NO